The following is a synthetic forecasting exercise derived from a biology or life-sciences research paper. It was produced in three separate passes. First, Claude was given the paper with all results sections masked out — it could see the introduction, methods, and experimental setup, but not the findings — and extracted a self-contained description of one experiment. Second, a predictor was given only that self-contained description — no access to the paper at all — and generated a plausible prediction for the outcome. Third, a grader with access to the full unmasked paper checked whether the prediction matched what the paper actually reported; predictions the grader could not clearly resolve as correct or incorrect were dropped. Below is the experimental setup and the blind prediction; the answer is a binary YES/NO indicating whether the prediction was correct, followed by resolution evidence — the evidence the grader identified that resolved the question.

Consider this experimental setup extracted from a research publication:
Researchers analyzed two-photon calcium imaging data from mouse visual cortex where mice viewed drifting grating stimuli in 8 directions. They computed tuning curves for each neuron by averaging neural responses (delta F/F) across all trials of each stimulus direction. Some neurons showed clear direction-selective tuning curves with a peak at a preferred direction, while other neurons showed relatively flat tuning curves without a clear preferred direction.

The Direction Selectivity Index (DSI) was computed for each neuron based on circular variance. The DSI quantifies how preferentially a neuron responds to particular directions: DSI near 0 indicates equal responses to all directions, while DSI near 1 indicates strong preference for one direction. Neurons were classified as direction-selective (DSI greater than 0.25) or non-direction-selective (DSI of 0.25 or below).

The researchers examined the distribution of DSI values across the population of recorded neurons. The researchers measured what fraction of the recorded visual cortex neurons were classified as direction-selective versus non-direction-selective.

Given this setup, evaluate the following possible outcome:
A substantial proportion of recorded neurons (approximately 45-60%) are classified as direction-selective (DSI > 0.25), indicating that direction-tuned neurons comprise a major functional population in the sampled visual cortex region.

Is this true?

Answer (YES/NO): YES